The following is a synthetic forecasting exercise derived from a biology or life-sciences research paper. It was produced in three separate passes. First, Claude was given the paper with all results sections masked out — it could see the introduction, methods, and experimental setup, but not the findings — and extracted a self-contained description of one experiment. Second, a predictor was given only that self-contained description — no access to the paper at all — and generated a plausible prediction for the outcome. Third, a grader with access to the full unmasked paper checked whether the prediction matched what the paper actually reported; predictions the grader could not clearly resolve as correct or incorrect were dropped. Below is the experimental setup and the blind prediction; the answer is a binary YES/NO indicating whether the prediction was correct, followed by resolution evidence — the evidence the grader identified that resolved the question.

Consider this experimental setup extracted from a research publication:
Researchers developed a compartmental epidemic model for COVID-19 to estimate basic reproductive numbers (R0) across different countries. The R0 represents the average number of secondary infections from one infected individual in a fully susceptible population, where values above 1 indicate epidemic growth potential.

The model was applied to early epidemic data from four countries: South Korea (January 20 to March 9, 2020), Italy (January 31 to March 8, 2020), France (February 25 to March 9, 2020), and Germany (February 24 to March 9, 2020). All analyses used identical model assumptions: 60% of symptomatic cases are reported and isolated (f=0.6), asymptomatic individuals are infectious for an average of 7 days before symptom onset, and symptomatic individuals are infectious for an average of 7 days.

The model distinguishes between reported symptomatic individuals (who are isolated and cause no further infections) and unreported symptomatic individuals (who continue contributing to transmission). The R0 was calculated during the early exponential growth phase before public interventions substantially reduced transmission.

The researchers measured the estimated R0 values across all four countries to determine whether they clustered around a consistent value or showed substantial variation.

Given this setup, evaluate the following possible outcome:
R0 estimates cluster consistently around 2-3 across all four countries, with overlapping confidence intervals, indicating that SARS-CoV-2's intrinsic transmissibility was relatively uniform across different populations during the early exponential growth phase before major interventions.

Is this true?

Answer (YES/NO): NO